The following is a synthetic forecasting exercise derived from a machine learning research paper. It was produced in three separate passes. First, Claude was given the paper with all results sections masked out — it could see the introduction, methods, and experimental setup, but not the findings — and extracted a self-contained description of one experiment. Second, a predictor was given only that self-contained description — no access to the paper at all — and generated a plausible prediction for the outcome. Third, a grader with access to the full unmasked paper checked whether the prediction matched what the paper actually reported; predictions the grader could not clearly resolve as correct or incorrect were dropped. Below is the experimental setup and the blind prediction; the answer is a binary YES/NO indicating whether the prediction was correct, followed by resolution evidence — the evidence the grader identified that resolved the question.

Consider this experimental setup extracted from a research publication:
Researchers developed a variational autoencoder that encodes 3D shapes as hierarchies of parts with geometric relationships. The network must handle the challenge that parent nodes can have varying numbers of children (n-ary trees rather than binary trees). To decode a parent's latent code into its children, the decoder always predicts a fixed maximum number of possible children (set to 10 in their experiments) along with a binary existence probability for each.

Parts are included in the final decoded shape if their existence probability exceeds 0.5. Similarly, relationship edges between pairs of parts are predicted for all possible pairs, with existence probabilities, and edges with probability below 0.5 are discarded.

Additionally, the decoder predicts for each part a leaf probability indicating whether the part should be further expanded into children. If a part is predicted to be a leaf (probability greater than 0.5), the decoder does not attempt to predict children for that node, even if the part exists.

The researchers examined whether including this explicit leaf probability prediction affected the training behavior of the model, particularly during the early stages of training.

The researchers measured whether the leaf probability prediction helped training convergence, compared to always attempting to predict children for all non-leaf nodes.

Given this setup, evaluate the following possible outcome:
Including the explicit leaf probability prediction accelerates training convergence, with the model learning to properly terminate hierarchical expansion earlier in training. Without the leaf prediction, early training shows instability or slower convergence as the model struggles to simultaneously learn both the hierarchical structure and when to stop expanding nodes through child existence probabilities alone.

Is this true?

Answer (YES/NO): YES